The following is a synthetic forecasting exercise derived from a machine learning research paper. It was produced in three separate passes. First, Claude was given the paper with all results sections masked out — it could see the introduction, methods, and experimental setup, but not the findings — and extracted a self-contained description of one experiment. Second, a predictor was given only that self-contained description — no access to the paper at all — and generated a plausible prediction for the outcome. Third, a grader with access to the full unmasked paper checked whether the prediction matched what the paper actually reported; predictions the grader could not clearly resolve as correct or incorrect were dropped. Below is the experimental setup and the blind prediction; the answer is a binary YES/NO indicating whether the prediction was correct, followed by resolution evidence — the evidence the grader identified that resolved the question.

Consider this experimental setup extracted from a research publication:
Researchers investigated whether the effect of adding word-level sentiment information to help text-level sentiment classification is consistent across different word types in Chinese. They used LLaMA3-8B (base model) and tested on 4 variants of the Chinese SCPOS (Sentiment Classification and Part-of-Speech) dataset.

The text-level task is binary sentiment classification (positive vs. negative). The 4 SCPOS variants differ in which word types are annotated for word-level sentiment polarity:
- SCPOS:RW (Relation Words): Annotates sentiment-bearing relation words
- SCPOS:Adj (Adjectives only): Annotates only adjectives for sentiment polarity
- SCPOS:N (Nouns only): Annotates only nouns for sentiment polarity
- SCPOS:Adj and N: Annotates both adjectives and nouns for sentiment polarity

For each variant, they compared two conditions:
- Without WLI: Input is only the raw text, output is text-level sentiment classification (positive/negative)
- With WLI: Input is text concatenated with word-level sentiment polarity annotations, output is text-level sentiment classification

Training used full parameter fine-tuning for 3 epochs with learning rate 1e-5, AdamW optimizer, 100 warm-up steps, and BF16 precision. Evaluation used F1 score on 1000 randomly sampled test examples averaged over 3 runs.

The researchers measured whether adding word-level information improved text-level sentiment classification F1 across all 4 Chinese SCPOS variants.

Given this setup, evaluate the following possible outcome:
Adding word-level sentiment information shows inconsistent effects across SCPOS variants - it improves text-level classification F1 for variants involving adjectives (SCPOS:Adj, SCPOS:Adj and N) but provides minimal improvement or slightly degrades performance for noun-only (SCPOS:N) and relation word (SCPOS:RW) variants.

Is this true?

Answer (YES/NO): NO